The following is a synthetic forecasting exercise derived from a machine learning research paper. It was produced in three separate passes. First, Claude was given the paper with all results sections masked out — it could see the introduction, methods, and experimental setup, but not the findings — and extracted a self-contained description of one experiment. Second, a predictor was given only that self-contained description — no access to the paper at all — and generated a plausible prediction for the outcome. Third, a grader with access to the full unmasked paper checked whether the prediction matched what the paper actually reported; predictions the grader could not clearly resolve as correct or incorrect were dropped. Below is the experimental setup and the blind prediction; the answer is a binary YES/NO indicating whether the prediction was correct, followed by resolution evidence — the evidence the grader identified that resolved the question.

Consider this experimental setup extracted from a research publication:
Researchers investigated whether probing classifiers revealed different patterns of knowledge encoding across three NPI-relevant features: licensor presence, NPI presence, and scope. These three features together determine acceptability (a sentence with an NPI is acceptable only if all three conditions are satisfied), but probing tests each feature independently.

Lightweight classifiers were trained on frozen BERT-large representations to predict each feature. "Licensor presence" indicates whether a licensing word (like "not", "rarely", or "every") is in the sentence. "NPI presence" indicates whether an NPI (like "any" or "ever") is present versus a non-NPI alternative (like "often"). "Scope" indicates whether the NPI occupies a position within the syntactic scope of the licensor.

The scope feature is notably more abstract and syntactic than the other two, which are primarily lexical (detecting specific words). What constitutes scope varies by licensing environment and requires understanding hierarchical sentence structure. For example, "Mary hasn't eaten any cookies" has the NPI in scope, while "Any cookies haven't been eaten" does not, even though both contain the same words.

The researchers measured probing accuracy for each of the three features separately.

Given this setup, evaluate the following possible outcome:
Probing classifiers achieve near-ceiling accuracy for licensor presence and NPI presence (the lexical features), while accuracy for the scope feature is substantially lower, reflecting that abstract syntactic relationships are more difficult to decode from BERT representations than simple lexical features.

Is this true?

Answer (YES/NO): YES